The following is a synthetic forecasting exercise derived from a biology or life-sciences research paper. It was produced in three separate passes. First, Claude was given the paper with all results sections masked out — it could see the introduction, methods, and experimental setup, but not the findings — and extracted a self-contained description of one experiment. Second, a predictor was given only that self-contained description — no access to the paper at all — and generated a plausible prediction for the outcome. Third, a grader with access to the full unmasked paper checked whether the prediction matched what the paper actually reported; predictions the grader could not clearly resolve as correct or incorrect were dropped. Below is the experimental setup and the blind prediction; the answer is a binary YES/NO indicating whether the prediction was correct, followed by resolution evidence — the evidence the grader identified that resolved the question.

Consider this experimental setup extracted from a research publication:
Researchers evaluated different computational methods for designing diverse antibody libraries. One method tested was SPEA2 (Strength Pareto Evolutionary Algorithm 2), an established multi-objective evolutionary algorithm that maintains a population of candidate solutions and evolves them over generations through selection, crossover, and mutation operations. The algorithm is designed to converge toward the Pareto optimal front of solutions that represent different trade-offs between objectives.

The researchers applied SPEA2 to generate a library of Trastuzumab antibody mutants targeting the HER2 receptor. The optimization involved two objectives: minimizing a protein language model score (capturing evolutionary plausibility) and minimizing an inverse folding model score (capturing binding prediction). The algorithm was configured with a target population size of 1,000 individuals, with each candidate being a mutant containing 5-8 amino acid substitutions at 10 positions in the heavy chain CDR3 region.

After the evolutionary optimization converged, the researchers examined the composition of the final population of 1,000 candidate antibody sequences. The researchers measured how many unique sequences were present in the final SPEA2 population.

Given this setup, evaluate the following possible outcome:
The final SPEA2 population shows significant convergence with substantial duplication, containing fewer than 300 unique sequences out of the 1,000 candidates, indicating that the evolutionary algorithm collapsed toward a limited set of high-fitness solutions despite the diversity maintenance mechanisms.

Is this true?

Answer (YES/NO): YES